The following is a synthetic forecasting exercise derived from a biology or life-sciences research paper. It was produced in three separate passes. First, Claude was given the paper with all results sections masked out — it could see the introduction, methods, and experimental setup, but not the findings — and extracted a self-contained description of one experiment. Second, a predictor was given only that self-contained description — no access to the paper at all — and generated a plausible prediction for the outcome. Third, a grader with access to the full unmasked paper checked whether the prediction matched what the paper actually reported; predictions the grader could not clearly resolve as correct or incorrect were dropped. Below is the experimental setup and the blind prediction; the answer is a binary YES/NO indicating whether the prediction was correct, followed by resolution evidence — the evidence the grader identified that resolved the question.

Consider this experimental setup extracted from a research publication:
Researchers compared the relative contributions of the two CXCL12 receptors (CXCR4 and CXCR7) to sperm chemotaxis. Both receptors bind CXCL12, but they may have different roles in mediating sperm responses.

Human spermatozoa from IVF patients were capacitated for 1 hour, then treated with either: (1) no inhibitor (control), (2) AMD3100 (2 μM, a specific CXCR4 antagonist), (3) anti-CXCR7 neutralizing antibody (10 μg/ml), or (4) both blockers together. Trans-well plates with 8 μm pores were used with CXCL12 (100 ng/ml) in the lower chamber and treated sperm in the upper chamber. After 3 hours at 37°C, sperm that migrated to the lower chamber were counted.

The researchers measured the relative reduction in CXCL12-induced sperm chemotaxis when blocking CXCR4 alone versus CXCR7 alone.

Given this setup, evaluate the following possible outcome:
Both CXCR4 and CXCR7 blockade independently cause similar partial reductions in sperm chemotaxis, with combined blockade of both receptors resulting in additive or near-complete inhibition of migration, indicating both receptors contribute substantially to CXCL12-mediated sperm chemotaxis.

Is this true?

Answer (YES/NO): NO